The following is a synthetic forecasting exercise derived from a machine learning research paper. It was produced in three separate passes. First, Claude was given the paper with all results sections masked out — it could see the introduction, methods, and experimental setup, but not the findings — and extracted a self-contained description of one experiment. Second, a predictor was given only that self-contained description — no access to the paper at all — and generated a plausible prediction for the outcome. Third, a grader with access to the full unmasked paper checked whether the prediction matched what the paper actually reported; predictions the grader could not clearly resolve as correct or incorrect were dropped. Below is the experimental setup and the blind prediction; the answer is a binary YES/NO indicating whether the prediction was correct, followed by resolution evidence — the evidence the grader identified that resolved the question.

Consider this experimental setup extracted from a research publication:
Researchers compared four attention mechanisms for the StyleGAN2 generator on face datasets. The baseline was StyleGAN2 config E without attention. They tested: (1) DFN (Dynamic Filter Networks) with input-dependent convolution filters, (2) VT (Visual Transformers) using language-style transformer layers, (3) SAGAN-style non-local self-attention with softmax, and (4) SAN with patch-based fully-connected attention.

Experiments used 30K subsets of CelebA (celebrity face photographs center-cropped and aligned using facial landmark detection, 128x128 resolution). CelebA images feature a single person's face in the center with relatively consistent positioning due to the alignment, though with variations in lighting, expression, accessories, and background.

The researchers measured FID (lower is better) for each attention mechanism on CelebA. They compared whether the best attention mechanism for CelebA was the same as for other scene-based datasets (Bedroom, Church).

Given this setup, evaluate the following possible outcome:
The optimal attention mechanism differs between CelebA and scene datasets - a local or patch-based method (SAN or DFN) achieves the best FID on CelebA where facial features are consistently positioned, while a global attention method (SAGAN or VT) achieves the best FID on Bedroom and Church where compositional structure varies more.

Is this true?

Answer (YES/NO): NO